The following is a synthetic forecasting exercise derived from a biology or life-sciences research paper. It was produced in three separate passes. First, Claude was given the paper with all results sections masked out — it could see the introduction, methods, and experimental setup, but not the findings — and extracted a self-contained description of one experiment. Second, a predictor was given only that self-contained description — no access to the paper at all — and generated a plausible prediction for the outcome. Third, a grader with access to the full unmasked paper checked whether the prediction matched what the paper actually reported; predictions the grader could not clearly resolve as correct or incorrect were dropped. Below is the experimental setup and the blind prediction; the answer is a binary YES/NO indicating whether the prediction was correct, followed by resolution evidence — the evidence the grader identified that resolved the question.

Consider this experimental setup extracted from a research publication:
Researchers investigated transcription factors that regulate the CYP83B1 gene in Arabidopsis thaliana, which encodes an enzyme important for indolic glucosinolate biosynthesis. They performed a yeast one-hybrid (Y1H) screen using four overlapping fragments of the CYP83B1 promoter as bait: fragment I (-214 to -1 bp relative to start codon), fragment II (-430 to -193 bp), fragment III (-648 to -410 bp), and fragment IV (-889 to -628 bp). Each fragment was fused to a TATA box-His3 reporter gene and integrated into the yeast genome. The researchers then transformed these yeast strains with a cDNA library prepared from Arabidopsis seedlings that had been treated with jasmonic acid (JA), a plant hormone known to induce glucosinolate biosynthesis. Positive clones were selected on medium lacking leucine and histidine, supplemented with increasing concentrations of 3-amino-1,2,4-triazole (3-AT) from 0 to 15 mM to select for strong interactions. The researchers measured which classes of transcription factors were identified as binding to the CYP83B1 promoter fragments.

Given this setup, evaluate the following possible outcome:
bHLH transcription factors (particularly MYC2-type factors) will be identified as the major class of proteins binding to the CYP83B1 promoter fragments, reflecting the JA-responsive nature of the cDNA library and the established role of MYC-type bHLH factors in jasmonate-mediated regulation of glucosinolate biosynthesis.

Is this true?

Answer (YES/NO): NO